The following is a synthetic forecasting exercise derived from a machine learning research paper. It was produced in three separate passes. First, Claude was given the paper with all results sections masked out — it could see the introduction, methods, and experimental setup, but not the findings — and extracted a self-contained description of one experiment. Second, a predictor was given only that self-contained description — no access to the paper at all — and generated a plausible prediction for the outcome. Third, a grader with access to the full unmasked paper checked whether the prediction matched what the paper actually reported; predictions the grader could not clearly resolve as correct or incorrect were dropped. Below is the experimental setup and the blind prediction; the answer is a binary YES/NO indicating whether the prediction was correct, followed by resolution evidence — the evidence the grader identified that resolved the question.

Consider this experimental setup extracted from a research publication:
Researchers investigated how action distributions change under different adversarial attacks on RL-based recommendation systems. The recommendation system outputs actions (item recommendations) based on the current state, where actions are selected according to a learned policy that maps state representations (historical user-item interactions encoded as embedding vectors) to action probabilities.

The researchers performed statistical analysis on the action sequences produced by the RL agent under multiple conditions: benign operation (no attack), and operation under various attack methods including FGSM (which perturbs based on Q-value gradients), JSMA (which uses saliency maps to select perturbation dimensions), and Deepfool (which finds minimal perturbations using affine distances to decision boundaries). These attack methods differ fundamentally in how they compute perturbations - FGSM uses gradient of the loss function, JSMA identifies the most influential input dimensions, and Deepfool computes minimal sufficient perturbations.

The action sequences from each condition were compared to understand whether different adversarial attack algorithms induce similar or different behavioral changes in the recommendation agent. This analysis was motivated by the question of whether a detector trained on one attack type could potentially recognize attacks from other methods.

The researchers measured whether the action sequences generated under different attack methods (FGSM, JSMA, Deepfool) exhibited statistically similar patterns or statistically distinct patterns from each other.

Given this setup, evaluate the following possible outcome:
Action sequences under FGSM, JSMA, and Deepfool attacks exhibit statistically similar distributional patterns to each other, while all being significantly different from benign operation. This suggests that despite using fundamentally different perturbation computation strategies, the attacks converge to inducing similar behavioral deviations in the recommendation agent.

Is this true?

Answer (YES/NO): YES